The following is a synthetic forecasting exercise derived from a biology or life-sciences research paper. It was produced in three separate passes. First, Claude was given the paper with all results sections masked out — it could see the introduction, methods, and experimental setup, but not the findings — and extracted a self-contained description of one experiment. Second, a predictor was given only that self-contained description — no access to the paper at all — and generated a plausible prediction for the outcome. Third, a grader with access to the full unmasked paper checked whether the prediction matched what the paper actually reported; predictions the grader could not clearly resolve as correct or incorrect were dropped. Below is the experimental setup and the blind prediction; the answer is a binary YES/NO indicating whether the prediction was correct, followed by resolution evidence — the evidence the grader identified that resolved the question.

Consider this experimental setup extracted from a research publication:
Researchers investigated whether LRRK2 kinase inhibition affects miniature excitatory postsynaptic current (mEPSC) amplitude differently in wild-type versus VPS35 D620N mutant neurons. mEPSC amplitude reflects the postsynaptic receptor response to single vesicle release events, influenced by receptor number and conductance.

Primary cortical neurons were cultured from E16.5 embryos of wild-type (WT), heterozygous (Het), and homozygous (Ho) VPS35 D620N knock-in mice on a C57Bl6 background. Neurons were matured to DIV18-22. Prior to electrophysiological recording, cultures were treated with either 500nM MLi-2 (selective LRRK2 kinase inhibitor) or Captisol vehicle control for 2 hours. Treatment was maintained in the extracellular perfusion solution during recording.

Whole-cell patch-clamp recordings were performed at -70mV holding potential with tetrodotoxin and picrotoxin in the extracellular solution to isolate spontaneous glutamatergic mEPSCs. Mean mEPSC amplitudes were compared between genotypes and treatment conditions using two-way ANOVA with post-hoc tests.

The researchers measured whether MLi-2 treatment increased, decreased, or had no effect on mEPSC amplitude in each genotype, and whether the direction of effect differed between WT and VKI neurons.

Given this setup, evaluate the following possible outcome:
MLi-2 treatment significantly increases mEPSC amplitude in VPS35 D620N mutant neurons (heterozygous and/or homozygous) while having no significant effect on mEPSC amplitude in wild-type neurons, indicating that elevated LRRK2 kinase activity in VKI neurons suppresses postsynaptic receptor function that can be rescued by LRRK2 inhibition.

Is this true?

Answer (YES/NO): NO